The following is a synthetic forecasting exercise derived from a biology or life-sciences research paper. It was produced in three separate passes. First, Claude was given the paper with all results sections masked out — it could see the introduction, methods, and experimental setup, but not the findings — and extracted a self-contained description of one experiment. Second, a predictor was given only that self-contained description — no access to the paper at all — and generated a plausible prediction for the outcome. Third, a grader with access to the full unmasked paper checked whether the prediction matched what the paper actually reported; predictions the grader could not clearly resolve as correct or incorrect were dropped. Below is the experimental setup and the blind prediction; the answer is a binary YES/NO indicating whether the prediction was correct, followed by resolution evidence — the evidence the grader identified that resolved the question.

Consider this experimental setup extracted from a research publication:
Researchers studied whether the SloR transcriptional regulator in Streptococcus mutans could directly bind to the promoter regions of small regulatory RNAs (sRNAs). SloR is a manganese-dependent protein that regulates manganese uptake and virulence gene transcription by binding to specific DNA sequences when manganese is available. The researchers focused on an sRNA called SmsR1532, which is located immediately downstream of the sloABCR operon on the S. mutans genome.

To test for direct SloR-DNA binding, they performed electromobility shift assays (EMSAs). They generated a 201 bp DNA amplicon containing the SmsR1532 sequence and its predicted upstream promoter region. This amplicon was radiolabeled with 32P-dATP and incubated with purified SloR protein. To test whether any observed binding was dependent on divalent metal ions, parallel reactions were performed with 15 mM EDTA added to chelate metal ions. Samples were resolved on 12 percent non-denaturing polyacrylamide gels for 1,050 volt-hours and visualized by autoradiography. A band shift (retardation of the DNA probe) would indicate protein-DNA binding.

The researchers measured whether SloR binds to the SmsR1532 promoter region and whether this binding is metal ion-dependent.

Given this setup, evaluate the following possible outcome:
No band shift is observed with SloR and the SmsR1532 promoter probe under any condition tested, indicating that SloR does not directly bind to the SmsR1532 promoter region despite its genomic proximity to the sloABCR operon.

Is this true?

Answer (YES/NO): NO